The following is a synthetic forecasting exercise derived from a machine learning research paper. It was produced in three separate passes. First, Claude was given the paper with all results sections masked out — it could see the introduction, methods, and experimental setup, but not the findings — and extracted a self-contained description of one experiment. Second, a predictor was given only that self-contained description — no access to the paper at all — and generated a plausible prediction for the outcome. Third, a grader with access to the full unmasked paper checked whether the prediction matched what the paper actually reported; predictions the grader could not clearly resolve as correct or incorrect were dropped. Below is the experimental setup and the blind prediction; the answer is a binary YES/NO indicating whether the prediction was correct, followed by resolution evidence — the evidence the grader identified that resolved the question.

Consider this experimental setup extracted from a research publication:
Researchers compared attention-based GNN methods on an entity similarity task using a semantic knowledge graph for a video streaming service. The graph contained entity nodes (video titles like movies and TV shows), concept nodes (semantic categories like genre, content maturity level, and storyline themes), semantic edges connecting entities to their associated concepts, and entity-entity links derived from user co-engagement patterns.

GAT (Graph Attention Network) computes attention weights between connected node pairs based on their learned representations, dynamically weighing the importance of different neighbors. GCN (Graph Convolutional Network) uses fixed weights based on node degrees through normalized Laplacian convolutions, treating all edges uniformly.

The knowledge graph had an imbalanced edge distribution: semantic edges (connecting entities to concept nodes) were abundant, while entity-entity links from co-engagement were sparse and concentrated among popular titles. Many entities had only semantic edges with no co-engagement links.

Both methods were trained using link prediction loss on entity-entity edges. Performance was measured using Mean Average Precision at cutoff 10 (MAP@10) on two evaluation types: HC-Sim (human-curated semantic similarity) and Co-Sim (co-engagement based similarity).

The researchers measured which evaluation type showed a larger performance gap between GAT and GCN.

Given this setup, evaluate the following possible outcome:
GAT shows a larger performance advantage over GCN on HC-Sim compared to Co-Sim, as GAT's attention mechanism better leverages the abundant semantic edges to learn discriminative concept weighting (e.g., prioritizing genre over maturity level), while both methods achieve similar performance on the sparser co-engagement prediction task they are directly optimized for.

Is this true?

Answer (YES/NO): NO